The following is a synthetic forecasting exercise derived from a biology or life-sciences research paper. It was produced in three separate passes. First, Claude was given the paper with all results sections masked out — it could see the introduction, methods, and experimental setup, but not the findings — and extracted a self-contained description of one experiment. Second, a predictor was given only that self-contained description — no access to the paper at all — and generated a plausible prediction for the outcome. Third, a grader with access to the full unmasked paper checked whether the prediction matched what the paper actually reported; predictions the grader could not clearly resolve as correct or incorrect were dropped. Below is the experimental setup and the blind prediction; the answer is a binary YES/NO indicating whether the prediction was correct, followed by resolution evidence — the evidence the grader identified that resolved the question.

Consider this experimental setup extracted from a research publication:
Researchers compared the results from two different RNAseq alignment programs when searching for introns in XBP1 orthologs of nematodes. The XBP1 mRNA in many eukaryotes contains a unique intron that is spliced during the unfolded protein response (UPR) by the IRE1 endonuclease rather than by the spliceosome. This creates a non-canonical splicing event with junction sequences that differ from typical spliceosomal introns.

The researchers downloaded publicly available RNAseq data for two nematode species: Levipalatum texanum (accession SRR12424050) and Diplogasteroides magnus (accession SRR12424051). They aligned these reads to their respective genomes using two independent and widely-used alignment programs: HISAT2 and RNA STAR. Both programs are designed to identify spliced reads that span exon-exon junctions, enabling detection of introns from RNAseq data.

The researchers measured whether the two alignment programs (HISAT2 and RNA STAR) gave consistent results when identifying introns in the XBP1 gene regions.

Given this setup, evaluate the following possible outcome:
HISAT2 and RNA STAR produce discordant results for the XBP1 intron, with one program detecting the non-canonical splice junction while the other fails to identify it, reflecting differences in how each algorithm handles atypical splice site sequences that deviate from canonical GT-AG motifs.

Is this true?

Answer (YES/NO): NO